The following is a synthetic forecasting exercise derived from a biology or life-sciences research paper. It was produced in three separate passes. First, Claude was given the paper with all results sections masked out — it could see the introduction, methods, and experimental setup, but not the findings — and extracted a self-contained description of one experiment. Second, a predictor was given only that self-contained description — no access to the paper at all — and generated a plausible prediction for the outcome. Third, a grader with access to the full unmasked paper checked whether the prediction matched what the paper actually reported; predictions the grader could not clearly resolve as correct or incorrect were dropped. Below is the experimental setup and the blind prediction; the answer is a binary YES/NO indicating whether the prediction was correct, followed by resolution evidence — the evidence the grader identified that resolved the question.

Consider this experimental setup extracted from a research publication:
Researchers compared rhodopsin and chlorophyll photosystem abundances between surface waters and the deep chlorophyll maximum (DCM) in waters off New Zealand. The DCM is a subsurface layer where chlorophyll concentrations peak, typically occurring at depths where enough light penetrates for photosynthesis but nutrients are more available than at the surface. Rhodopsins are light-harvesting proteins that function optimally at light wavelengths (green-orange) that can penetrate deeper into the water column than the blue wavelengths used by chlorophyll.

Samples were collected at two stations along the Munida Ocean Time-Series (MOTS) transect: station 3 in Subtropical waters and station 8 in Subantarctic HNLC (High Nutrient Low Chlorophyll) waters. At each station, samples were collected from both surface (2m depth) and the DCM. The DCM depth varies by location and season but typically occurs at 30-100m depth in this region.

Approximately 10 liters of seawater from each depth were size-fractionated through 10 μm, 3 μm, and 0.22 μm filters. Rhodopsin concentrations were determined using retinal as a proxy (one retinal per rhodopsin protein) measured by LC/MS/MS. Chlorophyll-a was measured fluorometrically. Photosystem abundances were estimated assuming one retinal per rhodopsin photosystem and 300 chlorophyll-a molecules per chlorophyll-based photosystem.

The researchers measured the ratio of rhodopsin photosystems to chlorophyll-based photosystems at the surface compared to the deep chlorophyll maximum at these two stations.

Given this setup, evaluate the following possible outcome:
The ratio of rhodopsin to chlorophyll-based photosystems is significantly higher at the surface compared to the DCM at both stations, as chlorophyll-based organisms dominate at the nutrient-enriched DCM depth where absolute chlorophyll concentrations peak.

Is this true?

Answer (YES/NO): YES